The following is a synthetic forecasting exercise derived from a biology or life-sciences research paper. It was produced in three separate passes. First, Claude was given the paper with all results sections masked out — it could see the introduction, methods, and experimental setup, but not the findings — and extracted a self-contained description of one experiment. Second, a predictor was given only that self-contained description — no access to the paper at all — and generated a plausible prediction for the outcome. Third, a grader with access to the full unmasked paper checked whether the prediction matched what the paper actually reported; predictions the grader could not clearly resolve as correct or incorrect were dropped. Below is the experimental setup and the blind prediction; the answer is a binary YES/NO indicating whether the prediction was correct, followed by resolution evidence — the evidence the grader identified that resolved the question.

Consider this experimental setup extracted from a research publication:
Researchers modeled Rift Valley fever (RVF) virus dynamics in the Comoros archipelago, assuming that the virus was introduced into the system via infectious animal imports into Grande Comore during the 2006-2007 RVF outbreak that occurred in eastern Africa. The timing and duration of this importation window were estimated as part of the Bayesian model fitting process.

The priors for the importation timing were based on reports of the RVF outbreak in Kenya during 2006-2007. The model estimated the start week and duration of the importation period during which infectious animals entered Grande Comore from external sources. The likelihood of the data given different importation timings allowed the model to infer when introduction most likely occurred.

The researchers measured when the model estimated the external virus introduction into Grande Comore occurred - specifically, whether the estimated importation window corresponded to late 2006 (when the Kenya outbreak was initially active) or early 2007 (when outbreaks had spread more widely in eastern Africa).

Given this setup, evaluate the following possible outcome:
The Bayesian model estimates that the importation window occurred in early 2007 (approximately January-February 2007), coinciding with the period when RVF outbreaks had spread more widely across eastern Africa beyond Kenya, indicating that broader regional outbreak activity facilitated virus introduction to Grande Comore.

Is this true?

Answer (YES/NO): NO